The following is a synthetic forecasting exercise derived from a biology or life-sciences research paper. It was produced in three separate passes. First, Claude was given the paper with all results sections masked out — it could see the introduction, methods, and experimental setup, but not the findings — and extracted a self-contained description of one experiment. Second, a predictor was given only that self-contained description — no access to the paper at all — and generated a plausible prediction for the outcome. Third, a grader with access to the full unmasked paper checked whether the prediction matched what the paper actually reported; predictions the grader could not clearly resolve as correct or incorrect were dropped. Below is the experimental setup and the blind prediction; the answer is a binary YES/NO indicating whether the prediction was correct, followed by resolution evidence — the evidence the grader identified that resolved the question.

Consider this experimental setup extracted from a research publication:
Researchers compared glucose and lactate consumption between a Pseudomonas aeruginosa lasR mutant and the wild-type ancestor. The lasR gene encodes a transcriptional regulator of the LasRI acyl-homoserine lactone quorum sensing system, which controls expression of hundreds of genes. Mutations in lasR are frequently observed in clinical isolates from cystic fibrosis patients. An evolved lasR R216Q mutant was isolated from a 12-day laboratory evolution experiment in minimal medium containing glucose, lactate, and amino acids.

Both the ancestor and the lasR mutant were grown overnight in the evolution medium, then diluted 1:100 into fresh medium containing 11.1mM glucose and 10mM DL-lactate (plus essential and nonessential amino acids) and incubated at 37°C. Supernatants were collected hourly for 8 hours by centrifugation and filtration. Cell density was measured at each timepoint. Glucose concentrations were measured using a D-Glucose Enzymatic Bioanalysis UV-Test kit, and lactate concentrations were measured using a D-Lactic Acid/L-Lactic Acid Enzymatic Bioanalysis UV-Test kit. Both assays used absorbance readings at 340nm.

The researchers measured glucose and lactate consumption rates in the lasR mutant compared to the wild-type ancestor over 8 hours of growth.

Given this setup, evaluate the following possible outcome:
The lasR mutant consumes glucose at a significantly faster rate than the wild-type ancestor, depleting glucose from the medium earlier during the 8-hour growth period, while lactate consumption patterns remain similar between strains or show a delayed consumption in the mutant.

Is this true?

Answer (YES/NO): NO